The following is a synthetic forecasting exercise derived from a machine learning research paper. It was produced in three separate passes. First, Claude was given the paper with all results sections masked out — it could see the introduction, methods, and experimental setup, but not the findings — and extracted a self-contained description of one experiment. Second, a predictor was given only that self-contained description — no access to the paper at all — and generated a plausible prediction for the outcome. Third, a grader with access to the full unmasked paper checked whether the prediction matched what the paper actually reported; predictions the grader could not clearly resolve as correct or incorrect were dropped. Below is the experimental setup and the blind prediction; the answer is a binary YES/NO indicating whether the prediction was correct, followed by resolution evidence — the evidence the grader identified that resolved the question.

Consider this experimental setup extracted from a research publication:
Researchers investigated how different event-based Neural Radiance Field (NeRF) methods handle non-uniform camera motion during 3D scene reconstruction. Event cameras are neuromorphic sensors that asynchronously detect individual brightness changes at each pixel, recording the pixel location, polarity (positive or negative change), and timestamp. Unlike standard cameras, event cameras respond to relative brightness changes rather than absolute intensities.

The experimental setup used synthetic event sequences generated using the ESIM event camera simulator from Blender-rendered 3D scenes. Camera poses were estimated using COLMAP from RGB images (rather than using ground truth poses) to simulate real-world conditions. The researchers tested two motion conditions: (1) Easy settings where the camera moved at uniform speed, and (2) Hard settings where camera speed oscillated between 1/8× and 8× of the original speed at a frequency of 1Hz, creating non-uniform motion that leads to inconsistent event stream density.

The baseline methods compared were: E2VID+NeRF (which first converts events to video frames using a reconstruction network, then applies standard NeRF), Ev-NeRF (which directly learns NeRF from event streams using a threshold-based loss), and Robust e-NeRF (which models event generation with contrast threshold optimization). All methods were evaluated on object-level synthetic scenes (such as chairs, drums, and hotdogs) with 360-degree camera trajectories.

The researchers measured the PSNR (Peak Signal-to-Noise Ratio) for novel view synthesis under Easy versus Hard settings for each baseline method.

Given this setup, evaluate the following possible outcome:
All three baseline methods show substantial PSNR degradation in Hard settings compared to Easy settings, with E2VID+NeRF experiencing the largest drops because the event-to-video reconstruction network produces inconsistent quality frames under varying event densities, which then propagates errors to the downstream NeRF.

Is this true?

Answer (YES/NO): NO